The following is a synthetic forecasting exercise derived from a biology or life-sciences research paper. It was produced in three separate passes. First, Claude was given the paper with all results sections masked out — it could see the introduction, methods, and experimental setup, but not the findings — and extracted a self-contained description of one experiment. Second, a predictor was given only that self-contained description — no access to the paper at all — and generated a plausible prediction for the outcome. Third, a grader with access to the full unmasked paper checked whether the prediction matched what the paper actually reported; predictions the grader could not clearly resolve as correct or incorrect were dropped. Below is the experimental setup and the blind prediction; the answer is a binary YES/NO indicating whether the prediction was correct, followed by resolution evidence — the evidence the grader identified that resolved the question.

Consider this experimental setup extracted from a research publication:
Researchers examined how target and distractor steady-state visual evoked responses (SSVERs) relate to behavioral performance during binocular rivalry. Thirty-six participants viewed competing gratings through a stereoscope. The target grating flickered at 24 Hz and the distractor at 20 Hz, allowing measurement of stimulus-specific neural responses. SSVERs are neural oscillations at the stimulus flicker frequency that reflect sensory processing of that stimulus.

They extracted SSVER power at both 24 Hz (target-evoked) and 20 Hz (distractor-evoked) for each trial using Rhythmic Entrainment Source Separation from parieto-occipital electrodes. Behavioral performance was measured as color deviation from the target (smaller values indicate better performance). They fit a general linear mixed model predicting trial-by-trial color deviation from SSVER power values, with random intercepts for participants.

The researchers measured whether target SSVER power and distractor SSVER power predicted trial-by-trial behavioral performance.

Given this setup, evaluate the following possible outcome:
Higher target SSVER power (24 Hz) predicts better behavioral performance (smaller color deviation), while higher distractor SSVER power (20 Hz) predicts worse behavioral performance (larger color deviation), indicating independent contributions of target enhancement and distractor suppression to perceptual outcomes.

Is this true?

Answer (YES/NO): NO